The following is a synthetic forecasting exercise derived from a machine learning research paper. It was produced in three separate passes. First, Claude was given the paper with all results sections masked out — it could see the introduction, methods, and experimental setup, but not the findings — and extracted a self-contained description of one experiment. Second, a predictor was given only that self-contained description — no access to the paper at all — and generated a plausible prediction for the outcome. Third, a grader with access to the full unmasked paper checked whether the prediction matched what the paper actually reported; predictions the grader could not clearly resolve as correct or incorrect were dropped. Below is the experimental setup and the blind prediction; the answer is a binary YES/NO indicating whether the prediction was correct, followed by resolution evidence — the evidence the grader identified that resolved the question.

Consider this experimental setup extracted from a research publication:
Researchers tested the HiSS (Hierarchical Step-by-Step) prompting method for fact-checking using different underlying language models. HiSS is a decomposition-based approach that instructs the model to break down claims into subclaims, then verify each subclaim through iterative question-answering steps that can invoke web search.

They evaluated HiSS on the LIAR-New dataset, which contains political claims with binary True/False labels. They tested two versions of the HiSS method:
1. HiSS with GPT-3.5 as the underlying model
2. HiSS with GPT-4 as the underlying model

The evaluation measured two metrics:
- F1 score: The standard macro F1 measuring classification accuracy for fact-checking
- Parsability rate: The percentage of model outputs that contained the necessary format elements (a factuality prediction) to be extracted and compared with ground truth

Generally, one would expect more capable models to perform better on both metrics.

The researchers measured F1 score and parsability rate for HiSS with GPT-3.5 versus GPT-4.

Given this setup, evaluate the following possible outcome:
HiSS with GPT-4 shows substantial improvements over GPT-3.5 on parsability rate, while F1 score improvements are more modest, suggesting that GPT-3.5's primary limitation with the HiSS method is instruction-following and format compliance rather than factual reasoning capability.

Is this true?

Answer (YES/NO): NO